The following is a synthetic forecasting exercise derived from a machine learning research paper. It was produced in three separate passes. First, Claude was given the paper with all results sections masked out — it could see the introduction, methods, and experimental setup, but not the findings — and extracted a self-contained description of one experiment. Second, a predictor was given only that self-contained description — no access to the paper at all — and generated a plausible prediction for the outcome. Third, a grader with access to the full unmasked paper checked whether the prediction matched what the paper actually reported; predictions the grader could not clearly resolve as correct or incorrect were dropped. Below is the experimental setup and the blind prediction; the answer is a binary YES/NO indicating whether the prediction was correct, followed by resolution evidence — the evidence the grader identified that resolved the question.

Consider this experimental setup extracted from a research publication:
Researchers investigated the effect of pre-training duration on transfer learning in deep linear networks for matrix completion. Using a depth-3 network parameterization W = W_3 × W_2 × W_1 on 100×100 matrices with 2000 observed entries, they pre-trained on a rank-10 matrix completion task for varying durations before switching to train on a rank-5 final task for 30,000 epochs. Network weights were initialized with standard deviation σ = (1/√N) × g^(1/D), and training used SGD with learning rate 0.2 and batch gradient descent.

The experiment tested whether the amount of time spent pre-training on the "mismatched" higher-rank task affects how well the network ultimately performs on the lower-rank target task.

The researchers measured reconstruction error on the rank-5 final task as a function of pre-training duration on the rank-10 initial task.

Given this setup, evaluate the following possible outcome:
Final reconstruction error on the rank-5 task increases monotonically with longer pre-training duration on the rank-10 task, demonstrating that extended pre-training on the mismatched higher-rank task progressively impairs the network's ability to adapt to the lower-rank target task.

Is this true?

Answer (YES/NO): YES